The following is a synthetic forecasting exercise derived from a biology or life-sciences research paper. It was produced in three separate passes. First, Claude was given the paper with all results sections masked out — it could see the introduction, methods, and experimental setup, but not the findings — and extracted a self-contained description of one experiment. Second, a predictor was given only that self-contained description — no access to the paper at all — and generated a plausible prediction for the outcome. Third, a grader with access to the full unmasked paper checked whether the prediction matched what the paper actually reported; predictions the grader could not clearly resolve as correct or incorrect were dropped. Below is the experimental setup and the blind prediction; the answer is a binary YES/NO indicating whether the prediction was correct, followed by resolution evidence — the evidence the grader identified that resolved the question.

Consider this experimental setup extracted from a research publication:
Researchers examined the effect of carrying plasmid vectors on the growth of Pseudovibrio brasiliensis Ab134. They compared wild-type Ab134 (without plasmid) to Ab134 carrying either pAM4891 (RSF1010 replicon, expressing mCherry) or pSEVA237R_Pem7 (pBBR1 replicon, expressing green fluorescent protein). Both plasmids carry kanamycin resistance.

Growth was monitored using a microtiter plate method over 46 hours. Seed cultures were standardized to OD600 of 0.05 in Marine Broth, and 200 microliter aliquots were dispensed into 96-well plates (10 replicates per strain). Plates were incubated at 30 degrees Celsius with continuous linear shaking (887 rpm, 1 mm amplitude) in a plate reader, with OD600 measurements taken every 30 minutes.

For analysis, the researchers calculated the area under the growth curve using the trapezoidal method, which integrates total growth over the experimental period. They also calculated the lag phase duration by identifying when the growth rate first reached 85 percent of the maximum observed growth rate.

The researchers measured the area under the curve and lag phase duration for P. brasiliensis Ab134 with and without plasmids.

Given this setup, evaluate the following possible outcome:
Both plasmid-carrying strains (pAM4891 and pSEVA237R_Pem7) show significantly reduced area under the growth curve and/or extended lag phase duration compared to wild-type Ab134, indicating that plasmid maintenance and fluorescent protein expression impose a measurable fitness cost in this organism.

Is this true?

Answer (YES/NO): NO